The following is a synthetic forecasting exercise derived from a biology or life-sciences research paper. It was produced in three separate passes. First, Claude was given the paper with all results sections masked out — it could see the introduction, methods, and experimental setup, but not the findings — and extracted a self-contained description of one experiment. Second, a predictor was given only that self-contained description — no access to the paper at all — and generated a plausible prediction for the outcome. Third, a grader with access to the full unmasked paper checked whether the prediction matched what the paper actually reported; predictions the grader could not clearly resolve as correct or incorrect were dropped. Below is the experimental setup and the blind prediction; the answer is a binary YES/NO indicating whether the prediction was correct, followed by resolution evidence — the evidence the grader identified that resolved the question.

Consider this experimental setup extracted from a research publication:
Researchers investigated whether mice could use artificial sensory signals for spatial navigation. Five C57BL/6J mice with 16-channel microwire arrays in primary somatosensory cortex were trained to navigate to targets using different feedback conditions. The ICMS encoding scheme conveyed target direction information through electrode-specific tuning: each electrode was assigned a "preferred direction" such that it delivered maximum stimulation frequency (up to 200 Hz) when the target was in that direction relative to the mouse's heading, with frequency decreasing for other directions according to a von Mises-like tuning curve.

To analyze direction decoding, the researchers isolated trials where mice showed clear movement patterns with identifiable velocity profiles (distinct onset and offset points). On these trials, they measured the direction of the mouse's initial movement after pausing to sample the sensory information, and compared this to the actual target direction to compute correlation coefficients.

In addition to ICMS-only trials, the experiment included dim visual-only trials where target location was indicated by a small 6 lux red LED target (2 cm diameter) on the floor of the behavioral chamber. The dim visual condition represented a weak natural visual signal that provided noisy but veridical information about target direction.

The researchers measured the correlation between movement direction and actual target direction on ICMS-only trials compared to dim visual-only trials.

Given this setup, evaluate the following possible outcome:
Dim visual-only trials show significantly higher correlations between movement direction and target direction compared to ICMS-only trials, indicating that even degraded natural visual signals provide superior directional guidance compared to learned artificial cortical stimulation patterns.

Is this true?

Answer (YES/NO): NO